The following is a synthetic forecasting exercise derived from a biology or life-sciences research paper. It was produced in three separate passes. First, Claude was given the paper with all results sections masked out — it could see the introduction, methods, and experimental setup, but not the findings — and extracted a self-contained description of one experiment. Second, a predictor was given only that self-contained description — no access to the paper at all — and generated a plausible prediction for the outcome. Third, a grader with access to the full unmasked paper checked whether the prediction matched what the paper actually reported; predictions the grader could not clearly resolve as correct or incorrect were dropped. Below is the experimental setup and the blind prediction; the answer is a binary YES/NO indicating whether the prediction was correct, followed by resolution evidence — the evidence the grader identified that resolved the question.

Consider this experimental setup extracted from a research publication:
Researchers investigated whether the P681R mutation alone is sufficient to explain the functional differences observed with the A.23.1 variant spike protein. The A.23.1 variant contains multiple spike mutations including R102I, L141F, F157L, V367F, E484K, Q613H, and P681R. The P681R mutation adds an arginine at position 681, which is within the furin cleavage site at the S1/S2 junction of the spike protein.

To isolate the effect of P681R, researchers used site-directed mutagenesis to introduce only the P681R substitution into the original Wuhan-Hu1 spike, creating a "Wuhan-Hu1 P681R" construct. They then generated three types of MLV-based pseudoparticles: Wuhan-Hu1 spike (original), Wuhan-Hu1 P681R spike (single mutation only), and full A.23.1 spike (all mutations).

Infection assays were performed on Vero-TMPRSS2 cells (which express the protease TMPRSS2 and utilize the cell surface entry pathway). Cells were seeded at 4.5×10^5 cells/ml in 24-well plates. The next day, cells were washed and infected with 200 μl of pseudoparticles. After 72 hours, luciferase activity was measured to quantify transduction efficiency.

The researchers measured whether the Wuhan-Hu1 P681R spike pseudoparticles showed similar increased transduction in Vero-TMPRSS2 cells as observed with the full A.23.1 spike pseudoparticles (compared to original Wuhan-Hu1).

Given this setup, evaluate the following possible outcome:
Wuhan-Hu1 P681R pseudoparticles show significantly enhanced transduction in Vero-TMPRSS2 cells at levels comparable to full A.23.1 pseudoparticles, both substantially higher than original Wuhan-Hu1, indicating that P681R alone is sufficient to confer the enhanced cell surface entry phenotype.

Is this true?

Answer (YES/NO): NO